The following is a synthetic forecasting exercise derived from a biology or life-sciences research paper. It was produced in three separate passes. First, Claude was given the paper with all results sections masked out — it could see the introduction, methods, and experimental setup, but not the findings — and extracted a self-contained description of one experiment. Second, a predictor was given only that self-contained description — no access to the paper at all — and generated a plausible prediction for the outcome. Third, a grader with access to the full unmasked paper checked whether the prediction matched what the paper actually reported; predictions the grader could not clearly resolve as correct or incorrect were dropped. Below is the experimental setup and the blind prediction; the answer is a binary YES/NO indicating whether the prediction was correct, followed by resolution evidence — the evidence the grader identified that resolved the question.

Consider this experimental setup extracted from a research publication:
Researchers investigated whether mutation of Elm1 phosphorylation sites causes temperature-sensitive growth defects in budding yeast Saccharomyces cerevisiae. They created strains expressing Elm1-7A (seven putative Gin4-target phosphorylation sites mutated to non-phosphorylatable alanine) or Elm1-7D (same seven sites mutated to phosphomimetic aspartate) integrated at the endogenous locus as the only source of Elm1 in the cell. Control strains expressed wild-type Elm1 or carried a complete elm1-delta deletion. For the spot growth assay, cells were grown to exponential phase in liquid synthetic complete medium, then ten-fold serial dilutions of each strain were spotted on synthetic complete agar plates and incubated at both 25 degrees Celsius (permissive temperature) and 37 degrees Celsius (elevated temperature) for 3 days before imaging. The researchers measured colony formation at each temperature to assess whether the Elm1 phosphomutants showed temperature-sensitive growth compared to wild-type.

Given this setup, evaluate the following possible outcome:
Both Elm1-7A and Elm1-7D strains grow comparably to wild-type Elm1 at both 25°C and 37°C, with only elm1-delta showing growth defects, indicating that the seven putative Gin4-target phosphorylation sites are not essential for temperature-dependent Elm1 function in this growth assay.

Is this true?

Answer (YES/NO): NO